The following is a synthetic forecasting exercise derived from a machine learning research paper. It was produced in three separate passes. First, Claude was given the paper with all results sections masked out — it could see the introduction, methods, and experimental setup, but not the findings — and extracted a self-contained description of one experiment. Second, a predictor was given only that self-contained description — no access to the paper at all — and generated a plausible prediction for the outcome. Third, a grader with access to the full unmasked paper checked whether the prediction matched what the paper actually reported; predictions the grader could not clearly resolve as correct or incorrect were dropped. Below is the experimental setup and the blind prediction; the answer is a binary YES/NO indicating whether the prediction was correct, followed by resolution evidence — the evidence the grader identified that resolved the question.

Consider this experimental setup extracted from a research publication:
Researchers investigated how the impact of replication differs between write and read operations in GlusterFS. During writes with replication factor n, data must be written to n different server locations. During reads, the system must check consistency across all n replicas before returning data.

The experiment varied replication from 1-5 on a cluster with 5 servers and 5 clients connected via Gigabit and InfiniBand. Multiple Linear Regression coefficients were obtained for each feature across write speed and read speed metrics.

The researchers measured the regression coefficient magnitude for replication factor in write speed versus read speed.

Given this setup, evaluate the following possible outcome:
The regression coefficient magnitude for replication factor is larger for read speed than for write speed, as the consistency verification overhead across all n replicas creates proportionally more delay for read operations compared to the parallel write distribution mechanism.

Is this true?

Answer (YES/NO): NO